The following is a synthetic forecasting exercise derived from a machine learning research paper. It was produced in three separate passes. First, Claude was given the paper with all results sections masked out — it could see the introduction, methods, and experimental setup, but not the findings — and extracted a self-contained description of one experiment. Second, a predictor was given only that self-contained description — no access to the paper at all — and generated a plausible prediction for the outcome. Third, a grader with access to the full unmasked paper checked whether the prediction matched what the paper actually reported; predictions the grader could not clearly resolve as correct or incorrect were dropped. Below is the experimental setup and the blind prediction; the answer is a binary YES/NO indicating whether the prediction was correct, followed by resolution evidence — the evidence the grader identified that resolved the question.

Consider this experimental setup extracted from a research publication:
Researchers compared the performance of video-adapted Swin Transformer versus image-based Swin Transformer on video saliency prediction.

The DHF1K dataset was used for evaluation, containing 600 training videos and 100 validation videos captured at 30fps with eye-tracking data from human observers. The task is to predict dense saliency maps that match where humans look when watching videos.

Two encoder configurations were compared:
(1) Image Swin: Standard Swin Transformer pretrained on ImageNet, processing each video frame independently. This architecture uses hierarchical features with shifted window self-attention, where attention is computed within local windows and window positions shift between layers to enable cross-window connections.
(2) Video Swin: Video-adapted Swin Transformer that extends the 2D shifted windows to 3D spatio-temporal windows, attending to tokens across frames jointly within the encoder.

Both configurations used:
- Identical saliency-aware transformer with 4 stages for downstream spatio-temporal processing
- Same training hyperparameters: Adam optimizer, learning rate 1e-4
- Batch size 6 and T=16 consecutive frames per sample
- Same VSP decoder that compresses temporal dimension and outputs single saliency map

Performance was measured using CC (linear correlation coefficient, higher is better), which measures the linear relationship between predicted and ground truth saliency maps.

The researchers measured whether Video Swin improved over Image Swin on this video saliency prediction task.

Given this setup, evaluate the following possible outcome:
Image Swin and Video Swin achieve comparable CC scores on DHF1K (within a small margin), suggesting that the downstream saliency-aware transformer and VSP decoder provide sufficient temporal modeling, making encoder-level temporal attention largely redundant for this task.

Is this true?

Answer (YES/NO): NO